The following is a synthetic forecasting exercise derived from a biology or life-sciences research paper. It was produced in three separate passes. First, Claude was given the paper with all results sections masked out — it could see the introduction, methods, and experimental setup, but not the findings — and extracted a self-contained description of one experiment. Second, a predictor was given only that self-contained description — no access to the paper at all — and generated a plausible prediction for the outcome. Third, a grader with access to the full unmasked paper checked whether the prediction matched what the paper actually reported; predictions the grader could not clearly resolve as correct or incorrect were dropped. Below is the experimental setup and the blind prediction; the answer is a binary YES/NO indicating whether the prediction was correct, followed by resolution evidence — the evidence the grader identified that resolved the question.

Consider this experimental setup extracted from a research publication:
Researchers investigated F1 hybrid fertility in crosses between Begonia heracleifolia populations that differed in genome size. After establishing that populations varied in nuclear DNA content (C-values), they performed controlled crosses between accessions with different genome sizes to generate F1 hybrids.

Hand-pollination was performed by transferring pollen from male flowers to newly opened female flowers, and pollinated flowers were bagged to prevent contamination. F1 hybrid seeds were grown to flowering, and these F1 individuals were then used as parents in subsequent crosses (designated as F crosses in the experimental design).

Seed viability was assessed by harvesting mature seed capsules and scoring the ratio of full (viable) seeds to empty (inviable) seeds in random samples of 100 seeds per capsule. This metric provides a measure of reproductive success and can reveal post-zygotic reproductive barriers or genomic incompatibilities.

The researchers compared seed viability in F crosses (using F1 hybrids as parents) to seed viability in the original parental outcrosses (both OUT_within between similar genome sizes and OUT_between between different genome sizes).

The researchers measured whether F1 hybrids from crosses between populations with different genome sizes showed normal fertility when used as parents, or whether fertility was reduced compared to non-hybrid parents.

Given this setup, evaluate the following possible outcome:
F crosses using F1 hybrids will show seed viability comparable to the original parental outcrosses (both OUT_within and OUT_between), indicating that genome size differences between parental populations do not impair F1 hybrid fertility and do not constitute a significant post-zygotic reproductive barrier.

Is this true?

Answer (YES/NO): NO